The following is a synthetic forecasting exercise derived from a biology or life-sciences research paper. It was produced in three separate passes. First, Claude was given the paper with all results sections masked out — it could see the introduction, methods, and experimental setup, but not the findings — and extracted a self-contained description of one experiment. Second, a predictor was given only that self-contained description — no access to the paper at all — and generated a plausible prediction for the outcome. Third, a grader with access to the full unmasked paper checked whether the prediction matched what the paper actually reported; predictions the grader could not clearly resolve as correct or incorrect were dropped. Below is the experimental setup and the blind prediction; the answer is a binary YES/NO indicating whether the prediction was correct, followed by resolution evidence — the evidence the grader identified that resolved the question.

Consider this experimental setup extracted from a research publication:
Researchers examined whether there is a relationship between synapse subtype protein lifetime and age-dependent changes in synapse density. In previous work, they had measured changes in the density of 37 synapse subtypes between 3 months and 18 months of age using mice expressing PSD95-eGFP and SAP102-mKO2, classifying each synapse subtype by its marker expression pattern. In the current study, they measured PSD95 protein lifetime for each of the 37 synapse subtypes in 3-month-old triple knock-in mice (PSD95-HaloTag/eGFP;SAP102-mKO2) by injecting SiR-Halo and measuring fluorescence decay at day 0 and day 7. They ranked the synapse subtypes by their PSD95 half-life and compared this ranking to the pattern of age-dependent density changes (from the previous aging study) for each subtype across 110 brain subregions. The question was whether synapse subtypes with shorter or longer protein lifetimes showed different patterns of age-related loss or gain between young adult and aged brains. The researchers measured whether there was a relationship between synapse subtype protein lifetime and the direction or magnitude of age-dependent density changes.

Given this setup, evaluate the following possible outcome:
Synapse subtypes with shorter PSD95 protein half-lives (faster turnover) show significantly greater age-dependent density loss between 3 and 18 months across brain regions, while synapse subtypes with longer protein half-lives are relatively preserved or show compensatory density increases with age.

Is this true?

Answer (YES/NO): YES